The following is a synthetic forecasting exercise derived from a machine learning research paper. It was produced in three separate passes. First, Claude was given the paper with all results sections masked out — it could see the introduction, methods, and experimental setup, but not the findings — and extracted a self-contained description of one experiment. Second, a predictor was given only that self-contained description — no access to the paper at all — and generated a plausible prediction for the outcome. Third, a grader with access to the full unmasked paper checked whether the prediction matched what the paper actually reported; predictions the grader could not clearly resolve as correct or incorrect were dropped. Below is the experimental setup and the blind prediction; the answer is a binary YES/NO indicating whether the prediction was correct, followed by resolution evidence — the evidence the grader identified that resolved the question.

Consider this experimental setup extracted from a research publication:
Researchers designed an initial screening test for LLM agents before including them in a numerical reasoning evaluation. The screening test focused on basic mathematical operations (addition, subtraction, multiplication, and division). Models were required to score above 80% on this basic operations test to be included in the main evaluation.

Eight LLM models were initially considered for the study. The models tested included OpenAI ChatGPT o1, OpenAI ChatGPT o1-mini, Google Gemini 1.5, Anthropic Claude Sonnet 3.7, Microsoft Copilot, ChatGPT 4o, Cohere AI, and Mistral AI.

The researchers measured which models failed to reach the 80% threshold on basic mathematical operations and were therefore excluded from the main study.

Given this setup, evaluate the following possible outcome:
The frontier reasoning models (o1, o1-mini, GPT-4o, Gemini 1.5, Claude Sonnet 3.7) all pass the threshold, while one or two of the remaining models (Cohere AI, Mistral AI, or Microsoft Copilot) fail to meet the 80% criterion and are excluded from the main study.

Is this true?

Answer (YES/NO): NO